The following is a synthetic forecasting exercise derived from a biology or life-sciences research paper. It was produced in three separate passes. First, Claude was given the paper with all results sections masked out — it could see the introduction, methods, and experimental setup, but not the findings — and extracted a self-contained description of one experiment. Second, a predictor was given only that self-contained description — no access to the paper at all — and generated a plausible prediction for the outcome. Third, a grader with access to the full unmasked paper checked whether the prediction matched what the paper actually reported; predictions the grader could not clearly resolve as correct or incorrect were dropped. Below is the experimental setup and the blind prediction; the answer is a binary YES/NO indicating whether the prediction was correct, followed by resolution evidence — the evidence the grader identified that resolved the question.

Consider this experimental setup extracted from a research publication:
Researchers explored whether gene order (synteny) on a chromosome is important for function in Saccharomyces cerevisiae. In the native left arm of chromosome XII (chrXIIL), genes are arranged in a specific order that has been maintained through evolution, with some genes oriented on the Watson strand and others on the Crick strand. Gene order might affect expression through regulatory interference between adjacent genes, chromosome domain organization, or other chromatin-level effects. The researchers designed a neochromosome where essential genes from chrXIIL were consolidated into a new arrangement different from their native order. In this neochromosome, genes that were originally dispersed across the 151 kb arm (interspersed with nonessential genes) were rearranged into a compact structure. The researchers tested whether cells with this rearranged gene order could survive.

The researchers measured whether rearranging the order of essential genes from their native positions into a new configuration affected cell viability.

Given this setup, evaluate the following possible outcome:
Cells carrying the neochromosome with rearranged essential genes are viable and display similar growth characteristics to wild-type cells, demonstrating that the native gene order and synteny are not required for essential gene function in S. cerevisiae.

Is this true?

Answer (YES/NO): NO